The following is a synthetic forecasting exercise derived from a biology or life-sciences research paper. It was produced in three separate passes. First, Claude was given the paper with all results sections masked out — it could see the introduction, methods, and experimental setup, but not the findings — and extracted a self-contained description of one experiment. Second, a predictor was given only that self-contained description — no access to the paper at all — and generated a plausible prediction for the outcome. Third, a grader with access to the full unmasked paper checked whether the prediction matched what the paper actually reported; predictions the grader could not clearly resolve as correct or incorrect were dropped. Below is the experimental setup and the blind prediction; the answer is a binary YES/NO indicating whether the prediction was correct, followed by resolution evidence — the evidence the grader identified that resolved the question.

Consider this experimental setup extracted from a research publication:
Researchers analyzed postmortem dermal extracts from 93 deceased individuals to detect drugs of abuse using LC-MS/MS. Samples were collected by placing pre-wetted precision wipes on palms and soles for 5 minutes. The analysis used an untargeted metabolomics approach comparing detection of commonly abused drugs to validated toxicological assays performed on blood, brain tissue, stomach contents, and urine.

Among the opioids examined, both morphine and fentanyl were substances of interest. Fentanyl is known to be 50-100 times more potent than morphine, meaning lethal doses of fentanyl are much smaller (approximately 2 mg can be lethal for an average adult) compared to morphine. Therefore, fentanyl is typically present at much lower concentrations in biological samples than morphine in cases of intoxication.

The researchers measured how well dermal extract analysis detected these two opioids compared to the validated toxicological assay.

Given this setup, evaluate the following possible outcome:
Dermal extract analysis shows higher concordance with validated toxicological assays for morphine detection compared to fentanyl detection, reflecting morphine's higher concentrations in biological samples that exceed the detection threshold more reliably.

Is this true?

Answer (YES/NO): YES